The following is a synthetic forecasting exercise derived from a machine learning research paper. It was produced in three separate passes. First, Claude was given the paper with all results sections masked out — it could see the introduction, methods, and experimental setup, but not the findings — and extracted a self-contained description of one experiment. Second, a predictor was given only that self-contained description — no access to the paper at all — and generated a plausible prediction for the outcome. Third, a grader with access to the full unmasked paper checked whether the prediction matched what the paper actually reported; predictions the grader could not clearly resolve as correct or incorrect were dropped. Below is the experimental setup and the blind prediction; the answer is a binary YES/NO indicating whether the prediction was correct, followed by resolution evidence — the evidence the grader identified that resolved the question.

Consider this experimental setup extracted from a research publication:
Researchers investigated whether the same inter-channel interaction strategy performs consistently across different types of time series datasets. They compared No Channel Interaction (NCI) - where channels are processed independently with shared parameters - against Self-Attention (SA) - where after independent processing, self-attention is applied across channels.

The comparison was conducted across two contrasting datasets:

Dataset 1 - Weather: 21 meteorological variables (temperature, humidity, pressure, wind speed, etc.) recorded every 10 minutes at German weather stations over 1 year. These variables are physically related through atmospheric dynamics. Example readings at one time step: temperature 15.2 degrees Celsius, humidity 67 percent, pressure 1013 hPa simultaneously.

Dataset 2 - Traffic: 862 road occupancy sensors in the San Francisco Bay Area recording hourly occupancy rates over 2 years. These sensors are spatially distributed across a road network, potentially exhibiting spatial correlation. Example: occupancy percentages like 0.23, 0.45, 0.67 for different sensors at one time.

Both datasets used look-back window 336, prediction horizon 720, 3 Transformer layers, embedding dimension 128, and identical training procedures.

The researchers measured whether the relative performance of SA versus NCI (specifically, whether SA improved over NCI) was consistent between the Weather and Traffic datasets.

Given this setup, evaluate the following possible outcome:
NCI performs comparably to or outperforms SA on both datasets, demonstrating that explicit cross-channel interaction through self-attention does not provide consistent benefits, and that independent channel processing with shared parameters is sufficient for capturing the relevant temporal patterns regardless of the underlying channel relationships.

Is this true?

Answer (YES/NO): YES